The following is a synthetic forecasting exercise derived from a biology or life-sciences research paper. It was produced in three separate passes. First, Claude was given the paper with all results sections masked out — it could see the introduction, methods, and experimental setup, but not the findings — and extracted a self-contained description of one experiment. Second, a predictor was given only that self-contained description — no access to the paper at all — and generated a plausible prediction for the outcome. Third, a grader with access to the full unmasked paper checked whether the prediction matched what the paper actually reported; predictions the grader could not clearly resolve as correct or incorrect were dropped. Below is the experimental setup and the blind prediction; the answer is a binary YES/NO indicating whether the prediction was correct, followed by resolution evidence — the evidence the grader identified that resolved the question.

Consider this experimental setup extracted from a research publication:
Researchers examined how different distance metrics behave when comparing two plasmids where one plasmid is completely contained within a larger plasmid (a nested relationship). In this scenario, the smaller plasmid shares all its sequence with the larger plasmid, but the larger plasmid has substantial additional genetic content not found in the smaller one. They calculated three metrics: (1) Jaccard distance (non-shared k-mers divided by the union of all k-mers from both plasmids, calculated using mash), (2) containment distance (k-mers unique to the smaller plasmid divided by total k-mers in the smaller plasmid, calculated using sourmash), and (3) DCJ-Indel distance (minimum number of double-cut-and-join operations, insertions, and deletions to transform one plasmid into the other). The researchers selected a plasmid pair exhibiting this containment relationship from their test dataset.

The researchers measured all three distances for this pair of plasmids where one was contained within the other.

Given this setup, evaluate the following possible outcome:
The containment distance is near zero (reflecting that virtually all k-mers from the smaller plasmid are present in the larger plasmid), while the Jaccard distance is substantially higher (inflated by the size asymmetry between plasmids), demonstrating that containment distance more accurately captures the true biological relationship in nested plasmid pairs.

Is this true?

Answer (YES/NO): YES